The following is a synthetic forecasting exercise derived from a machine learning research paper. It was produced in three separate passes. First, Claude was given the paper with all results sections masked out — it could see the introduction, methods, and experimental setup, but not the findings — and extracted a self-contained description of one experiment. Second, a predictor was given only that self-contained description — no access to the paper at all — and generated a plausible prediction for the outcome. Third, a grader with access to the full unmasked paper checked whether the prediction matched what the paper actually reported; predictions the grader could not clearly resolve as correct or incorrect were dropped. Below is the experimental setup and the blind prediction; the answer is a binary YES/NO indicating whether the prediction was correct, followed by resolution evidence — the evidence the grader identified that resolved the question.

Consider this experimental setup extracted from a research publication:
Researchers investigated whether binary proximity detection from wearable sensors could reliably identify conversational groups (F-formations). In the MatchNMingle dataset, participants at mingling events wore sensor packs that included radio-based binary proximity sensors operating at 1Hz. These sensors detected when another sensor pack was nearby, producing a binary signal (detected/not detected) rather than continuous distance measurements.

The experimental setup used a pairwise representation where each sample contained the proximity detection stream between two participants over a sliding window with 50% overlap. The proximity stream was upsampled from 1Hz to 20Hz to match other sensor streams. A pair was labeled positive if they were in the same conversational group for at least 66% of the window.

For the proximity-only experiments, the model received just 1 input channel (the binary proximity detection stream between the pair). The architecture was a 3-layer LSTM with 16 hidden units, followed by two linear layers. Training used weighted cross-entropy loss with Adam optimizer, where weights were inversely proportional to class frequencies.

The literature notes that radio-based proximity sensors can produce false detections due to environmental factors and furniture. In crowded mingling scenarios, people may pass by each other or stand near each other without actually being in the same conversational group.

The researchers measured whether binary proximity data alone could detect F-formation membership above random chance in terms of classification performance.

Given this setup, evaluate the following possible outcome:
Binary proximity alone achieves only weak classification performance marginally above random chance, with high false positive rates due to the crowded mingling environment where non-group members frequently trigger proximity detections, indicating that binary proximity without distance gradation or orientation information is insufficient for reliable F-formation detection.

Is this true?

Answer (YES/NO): NO